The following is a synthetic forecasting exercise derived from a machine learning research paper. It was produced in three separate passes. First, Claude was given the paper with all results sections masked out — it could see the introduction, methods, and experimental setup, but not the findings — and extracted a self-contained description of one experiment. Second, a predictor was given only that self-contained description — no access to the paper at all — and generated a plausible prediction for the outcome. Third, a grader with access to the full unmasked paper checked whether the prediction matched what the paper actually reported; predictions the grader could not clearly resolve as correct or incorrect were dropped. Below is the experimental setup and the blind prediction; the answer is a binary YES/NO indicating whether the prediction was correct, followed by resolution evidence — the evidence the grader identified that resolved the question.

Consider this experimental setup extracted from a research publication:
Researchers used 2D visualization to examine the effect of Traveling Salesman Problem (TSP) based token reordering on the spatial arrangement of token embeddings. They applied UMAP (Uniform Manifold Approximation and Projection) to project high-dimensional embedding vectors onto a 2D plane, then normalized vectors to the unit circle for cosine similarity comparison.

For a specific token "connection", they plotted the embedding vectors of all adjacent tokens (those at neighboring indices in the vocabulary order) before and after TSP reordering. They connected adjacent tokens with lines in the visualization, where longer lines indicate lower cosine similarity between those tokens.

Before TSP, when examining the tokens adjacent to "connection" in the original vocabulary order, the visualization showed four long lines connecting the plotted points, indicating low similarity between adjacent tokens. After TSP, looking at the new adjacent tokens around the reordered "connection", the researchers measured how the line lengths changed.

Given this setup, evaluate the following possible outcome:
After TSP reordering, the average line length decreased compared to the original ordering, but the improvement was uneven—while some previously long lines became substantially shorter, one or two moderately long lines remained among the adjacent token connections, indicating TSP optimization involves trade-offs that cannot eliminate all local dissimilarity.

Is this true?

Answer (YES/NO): YES